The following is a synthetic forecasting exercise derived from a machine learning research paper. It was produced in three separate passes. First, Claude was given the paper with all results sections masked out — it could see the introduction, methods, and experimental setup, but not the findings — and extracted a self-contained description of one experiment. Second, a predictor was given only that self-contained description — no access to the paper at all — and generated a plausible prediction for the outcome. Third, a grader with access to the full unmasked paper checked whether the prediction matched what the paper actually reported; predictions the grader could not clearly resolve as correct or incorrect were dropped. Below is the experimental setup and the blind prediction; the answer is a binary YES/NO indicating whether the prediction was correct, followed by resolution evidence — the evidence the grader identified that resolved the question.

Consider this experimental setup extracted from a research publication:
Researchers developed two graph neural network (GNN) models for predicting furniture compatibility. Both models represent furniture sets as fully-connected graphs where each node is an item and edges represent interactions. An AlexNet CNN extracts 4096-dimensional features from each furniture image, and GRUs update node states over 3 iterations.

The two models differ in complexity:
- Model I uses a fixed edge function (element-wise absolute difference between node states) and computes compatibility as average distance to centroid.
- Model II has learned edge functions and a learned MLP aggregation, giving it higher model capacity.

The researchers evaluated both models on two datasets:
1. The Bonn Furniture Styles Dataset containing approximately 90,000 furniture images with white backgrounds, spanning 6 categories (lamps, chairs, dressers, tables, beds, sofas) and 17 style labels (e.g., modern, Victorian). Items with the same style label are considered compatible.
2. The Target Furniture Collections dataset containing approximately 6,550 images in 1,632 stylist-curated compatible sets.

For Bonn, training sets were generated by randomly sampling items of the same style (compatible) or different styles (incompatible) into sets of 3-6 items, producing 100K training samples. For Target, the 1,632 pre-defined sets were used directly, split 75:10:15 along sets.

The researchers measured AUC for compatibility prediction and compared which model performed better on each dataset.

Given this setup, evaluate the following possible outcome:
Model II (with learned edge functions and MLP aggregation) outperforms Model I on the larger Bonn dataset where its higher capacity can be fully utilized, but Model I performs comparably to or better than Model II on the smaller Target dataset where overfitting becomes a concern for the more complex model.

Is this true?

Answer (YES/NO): YES